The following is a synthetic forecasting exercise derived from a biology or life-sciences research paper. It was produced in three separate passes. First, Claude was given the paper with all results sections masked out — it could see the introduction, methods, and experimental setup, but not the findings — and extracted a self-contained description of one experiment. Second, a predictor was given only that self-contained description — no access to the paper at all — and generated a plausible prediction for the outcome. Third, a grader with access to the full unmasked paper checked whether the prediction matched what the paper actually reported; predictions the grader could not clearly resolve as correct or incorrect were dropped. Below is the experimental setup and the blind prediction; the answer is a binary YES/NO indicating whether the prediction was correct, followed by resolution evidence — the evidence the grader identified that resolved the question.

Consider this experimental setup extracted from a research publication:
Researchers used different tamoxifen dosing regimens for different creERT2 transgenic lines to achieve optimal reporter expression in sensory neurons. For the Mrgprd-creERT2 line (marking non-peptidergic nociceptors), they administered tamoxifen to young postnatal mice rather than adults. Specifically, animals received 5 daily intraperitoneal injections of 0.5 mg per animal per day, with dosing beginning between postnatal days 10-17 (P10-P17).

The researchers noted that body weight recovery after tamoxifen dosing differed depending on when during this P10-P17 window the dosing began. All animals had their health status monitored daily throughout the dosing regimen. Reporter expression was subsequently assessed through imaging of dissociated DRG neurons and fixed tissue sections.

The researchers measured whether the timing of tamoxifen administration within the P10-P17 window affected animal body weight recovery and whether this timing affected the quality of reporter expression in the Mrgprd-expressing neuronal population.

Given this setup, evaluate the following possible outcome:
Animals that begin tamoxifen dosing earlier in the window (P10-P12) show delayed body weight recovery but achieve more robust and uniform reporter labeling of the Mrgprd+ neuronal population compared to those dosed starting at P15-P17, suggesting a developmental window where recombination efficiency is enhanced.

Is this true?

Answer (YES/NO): NO